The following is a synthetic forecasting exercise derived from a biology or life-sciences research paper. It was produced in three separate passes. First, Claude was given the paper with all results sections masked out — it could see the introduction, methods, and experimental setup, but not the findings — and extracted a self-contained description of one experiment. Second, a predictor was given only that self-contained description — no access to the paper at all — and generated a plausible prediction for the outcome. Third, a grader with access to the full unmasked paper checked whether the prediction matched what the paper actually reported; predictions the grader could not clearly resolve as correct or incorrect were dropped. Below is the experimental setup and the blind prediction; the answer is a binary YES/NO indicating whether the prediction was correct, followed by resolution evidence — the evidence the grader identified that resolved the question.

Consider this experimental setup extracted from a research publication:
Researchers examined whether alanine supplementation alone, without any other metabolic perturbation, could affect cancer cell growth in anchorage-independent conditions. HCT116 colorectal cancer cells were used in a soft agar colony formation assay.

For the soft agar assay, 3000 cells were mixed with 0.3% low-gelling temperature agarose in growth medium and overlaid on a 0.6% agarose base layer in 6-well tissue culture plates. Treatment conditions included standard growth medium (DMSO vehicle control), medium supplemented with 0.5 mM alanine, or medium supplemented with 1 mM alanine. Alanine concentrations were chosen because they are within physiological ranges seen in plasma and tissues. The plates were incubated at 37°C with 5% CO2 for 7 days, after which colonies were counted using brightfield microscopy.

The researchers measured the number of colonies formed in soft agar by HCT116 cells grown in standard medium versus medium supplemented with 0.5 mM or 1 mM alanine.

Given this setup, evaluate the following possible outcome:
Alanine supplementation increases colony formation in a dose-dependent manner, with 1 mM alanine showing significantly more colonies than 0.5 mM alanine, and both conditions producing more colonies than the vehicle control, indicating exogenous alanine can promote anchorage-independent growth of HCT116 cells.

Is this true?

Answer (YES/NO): NO